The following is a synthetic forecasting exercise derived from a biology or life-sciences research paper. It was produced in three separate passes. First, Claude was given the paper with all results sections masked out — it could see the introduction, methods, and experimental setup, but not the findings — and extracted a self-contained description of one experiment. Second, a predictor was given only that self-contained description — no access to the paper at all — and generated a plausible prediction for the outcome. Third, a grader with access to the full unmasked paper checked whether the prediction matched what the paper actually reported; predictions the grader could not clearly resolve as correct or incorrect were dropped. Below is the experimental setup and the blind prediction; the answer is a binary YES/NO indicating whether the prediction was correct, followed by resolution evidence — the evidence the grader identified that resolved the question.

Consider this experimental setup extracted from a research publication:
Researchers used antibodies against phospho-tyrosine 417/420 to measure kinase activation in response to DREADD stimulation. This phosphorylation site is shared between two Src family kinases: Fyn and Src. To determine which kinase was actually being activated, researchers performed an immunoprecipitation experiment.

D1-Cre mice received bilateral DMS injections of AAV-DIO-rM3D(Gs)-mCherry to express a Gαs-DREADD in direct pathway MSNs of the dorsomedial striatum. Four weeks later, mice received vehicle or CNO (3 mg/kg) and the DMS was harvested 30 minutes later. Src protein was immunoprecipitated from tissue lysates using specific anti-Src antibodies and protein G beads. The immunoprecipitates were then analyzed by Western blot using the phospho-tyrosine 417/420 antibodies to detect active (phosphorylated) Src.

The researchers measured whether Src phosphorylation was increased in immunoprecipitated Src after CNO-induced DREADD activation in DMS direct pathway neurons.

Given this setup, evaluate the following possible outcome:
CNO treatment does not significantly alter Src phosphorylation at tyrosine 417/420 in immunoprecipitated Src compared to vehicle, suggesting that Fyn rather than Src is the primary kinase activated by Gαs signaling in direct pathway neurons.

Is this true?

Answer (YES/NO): YES